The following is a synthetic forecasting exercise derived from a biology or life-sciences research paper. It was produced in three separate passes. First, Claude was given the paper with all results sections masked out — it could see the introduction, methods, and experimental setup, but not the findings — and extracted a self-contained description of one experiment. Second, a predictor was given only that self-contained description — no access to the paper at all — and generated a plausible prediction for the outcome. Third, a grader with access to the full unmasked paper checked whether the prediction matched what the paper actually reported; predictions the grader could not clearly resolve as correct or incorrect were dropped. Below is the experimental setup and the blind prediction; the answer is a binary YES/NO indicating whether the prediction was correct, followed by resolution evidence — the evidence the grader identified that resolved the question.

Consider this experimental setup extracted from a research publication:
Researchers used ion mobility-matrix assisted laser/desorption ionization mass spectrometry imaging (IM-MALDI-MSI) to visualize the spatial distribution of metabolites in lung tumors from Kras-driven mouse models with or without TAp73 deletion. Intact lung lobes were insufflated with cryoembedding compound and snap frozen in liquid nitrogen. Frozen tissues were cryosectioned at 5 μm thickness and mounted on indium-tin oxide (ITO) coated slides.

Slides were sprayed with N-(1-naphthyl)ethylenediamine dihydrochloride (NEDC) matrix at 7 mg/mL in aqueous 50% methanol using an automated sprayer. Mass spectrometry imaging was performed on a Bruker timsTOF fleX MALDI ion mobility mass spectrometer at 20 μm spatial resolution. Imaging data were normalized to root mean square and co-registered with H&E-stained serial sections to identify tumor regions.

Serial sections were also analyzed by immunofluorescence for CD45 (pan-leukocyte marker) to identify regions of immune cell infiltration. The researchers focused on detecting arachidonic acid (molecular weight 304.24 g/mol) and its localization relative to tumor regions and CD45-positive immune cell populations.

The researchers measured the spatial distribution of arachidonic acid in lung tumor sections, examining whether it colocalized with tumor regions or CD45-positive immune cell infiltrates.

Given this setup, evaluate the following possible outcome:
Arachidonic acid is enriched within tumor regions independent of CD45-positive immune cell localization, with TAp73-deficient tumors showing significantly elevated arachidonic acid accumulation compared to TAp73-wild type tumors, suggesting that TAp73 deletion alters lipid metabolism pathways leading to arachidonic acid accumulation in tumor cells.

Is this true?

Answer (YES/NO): NO